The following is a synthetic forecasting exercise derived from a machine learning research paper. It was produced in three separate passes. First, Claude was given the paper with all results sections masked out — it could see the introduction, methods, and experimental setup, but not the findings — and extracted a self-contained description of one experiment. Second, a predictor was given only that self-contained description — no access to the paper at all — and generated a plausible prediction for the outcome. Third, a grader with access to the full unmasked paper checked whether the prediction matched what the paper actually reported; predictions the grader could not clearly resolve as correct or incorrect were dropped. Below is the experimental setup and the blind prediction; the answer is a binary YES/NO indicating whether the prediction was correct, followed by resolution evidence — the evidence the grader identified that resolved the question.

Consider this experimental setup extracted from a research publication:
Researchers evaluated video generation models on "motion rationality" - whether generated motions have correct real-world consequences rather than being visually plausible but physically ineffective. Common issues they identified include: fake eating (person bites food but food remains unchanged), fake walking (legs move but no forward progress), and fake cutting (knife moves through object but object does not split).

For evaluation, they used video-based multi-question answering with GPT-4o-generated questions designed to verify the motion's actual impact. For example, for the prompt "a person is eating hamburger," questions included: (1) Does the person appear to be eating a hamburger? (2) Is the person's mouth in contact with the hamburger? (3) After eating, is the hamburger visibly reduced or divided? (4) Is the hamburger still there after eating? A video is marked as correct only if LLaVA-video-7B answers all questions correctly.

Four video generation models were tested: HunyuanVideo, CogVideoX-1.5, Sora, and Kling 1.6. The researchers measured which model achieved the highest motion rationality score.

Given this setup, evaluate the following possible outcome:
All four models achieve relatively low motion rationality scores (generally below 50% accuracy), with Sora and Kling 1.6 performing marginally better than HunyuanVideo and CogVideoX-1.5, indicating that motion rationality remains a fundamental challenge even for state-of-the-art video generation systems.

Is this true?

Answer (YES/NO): NO